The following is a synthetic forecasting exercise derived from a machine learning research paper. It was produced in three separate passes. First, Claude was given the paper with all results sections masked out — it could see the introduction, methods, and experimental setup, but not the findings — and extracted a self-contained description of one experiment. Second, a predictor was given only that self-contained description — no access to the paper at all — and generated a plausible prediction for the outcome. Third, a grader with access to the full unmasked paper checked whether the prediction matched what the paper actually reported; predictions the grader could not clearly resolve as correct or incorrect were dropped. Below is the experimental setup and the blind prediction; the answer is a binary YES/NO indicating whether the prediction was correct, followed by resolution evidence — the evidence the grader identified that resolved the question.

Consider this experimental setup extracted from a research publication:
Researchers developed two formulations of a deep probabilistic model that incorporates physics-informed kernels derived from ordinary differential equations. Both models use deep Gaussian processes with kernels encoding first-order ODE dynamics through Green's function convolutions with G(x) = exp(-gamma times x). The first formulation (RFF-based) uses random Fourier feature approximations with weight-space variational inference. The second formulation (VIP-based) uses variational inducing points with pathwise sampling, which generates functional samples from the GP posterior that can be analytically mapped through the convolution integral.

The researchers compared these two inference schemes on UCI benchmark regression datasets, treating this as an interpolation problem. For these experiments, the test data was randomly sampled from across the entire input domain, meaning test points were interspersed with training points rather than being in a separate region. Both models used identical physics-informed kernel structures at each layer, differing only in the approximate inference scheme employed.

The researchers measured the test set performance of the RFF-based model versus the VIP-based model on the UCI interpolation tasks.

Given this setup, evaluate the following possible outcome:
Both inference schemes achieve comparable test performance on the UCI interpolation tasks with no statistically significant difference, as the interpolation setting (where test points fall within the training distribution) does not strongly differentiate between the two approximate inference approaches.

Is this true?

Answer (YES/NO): NO